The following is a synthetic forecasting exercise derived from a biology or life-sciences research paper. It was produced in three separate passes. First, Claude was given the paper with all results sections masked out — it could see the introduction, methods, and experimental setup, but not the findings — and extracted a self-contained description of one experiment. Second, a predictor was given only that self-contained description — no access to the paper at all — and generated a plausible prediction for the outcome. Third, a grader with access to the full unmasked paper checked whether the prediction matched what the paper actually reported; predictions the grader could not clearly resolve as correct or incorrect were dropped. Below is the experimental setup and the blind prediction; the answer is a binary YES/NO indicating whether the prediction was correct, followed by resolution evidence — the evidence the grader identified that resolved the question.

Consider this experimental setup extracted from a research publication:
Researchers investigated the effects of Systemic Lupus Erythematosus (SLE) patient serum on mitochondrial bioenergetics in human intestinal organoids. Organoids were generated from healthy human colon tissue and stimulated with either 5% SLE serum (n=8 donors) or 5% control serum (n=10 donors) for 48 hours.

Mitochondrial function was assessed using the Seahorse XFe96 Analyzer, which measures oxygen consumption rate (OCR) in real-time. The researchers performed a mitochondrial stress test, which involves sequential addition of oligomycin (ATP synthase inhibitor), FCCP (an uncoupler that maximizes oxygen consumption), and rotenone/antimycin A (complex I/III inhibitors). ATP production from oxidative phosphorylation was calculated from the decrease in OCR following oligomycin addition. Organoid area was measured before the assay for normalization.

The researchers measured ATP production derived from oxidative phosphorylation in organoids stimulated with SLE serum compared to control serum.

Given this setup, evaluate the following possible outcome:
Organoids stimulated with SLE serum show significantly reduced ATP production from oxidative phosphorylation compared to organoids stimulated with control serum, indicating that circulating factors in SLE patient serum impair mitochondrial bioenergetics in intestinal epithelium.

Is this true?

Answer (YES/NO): NO